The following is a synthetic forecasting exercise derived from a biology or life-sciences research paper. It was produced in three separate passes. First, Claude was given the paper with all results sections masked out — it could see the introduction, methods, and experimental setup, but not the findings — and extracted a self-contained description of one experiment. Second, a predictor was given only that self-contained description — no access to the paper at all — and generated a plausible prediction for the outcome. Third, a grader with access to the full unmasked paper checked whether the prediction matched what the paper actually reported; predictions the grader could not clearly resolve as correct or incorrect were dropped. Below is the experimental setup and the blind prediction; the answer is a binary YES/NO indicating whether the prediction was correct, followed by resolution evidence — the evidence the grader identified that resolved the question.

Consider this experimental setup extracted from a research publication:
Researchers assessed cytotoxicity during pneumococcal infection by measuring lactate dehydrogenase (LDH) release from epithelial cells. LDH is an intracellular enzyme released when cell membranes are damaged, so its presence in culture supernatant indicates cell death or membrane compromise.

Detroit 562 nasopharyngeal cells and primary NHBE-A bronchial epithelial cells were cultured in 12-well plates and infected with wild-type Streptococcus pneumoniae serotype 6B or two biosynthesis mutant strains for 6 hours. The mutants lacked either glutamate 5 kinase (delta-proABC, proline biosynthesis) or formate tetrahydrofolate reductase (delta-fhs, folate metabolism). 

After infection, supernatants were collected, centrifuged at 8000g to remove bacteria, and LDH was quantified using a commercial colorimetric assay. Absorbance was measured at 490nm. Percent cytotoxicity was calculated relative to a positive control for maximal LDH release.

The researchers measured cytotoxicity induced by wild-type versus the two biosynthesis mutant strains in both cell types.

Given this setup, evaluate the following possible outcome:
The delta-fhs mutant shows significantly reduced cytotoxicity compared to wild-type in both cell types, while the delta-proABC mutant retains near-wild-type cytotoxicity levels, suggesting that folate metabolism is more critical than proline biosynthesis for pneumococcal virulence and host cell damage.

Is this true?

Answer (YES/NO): NO